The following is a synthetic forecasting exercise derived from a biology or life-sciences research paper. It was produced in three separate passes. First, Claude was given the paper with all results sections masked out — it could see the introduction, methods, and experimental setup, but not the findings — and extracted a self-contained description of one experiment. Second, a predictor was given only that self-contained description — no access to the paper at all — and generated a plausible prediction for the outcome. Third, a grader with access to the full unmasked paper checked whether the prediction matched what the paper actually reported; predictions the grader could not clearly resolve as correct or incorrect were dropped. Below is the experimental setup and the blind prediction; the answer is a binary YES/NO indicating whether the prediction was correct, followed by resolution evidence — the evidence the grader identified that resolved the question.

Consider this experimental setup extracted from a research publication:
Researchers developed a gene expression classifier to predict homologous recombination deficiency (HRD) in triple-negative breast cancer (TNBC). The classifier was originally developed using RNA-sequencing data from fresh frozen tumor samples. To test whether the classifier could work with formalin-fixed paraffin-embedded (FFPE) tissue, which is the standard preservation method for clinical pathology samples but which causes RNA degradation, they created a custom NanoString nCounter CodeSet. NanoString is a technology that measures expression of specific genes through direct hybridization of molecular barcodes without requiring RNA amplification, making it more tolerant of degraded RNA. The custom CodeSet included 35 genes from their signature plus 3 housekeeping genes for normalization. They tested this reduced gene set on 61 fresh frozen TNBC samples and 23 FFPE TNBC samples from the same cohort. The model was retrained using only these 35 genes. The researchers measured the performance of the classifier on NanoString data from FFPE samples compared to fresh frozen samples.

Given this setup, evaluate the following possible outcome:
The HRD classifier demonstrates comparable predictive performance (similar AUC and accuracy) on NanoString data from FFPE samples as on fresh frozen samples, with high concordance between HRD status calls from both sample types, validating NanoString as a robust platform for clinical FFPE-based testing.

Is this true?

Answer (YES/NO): YES